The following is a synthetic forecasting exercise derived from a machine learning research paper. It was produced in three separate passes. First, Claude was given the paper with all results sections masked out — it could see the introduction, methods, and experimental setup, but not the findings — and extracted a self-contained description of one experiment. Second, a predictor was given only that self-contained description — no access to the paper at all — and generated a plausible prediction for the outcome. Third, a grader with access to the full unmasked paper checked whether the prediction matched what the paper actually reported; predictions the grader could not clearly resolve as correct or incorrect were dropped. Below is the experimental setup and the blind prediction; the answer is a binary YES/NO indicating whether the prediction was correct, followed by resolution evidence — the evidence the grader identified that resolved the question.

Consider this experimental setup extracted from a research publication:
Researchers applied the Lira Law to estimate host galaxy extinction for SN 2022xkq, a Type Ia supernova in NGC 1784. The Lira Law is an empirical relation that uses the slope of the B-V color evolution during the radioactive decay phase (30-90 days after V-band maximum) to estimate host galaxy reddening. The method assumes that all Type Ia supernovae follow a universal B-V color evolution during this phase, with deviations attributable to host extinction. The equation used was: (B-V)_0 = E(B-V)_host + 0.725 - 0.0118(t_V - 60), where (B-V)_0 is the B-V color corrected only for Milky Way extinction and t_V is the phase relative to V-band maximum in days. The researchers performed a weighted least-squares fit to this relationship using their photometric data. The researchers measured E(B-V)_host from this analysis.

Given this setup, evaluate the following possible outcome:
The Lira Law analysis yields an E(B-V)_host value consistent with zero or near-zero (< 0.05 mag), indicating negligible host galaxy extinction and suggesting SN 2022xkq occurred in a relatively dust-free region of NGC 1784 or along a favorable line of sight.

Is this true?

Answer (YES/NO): YES